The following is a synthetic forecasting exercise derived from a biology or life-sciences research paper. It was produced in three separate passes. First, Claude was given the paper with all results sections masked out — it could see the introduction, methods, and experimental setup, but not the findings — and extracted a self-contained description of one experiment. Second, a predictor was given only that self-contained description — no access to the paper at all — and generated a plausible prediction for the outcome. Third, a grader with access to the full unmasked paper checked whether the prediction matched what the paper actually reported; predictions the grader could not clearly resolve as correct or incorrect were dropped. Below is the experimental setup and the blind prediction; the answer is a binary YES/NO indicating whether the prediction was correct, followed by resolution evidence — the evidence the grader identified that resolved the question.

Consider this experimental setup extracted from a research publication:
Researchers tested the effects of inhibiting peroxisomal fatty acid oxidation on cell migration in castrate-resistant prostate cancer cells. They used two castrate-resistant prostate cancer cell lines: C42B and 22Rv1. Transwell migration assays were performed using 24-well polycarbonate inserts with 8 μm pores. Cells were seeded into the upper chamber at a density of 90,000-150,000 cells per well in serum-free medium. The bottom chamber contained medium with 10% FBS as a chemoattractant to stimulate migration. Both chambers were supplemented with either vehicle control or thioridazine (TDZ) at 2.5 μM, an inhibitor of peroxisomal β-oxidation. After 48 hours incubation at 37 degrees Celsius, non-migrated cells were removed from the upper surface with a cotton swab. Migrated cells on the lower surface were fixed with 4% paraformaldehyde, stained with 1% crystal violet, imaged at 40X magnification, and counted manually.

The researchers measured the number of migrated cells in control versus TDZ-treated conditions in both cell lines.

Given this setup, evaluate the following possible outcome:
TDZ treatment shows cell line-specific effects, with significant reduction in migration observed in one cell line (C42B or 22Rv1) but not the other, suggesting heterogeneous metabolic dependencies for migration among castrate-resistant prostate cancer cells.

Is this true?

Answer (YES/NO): NO